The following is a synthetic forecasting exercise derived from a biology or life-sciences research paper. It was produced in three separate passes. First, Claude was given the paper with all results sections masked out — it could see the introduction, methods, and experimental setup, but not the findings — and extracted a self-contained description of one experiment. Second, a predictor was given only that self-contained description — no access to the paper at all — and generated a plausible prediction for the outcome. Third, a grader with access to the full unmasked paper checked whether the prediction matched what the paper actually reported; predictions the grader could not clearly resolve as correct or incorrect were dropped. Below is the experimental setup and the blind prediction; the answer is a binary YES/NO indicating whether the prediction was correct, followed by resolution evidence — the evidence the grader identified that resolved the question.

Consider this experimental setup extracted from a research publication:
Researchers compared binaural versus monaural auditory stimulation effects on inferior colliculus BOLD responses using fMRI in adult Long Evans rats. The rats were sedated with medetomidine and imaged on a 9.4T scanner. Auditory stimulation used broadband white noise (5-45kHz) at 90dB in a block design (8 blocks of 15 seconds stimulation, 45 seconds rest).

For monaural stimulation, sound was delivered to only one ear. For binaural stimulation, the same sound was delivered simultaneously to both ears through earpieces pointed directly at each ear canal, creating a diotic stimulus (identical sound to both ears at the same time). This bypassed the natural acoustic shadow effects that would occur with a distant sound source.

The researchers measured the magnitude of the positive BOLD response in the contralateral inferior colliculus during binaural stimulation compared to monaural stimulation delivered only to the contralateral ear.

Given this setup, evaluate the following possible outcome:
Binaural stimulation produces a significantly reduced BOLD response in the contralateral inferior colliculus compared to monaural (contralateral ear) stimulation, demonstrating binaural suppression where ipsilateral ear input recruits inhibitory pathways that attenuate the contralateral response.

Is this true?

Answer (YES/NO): YES